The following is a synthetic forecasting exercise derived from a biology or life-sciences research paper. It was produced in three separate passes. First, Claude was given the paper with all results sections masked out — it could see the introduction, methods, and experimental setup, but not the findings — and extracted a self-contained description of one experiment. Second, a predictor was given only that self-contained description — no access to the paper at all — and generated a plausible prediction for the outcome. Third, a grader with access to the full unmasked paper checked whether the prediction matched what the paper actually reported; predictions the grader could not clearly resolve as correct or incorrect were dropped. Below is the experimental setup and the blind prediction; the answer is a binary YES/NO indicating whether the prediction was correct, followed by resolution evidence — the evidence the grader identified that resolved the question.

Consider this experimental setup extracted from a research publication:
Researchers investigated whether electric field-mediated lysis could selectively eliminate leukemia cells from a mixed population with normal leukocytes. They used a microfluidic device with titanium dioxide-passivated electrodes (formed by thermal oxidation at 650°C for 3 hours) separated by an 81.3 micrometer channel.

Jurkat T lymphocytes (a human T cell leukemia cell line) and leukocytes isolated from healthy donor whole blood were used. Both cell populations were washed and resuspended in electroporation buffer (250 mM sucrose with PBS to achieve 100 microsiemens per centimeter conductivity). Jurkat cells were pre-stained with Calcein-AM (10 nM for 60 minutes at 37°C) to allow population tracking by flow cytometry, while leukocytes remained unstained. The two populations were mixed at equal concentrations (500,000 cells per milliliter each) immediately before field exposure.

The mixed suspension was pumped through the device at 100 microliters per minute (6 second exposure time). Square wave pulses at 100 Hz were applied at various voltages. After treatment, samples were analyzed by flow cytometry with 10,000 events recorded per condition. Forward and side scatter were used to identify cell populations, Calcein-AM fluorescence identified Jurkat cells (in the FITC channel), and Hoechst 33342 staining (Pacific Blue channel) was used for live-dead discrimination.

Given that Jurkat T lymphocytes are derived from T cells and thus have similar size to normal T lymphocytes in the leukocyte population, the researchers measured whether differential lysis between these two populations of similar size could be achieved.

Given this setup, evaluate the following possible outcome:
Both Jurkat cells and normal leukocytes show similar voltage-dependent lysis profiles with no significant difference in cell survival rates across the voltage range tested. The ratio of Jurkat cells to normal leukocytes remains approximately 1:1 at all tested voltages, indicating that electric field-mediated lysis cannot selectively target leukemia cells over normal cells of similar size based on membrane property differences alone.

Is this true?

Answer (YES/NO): NO